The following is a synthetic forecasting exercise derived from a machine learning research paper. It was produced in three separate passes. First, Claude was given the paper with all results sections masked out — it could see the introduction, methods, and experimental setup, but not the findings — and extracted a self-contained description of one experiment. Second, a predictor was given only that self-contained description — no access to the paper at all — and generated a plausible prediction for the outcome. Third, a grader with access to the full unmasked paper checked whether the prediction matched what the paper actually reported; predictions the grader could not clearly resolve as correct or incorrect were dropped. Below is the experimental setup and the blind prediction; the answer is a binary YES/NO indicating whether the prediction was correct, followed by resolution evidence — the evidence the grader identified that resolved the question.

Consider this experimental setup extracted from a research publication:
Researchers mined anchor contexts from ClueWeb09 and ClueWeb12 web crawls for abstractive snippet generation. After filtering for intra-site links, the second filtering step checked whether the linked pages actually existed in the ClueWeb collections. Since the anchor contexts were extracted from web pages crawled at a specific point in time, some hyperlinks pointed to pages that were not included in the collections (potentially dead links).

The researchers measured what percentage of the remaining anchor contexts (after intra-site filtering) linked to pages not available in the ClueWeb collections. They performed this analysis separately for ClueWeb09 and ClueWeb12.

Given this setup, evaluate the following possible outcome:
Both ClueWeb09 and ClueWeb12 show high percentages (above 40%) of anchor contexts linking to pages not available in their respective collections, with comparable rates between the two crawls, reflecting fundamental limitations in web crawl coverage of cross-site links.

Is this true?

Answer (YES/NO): NO